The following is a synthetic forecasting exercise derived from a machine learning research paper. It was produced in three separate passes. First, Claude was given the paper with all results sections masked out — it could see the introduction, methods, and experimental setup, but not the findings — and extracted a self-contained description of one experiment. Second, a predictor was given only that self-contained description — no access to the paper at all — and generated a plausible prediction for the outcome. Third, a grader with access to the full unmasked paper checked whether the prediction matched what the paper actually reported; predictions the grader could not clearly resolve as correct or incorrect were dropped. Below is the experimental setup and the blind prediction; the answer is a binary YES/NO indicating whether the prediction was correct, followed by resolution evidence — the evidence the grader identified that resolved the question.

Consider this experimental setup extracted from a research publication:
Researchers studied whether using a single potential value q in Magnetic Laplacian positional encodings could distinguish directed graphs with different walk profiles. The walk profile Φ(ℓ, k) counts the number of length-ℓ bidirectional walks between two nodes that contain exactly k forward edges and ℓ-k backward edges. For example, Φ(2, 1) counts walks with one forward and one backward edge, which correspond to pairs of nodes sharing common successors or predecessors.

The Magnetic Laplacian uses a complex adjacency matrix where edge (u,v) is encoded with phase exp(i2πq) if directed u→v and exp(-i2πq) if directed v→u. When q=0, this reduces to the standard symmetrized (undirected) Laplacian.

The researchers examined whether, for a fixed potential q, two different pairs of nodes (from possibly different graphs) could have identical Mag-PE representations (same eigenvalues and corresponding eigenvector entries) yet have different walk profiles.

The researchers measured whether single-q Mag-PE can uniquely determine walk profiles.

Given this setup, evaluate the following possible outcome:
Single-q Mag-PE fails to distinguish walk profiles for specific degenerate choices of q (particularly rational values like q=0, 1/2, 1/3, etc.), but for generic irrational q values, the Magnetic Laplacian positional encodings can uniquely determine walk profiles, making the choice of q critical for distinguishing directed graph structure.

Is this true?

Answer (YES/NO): NO